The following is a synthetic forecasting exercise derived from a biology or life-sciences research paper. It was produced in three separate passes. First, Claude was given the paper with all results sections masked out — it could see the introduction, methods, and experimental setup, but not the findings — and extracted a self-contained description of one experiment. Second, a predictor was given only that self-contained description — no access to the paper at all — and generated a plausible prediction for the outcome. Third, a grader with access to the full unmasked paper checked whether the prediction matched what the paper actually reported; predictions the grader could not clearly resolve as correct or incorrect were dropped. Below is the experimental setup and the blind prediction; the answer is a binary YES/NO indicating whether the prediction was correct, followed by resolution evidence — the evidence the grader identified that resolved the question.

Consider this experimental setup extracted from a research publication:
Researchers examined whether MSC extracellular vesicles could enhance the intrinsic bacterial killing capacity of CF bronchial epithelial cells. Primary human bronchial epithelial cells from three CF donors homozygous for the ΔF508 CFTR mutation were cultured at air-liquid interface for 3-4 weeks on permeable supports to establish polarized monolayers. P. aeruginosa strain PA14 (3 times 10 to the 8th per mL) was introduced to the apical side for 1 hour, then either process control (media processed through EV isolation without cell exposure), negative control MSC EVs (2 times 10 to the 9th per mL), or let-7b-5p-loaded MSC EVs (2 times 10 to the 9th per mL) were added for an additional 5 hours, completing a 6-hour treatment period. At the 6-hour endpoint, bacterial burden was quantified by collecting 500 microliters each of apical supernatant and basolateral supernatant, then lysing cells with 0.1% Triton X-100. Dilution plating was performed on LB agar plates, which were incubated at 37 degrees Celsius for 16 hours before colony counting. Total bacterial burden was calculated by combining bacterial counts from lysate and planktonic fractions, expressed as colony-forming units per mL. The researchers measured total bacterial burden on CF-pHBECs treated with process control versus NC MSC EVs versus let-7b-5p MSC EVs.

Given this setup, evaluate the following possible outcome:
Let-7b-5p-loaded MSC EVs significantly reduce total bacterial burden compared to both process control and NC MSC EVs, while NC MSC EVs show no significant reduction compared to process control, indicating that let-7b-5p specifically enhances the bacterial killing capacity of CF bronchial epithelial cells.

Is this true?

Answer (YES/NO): NO